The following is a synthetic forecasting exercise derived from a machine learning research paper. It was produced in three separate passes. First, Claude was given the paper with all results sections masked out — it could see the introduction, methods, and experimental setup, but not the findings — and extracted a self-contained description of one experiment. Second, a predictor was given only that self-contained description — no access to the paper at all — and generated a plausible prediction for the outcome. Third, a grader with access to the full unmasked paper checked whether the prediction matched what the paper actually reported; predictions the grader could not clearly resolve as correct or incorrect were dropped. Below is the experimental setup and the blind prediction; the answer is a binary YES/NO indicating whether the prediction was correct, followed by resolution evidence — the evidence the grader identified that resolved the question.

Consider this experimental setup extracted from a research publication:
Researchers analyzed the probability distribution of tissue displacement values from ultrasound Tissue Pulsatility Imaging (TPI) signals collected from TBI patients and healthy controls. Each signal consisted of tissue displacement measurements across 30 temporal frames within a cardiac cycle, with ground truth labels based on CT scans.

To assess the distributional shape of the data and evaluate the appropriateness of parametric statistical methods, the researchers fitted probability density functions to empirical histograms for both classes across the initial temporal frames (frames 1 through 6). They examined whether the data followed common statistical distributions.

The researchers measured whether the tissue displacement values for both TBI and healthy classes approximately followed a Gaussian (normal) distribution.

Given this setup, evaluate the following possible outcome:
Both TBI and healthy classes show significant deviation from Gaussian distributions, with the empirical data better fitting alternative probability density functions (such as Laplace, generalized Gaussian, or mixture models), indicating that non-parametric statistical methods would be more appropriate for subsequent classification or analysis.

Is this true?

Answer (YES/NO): NO